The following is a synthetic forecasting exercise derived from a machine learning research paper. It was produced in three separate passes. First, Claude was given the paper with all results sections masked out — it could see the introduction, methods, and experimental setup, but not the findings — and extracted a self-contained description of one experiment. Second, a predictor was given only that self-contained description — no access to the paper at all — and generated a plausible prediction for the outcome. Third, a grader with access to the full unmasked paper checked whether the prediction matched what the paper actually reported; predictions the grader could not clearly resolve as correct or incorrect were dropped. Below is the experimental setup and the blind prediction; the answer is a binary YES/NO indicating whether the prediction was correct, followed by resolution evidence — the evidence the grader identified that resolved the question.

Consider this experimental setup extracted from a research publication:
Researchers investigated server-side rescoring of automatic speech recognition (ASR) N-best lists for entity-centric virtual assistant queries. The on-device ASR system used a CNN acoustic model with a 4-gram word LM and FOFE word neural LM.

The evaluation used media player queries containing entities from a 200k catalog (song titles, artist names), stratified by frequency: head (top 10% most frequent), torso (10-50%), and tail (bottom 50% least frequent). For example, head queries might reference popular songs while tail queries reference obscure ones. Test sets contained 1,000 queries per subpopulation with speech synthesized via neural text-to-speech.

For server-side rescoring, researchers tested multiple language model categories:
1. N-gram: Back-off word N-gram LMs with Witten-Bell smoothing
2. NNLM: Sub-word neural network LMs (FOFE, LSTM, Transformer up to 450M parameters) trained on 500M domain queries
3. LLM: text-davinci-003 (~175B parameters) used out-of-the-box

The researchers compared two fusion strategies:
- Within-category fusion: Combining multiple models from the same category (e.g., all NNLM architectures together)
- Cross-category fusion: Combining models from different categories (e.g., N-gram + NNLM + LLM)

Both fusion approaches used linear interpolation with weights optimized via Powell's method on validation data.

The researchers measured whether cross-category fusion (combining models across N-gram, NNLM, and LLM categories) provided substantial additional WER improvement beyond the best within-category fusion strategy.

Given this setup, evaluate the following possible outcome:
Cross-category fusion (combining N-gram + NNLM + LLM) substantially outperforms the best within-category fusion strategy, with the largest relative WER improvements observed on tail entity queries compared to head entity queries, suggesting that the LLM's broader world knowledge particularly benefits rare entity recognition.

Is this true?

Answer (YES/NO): NO